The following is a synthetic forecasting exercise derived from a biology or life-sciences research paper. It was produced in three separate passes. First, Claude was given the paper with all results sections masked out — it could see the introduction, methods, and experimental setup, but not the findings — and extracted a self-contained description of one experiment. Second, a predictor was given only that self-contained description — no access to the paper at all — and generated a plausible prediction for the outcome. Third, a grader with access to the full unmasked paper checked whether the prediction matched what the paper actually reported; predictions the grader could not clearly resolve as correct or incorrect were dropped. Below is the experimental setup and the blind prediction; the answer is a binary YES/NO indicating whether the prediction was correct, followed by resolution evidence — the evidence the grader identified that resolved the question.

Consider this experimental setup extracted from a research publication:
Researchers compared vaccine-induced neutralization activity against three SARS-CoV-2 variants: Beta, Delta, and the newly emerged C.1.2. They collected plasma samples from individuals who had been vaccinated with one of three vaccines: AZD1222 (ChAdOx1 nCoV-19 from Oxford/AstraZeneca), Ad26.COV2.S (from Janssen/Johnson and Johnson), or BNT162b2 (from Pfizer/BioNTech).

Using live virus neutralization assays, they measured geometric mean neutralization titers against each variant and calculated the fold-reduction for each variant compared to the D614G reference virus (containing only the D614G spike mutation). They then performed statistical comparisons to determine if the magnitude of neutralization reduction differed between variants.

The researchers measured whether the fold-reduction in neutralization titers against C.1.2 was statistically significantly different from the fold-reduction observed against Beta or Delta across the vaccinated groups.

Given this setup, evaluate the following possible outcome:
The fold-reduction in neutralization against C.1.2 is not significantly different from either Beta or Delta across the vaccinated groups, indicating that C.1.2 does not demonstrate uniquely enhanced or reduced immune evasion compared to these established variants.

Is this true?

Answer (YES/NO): YES